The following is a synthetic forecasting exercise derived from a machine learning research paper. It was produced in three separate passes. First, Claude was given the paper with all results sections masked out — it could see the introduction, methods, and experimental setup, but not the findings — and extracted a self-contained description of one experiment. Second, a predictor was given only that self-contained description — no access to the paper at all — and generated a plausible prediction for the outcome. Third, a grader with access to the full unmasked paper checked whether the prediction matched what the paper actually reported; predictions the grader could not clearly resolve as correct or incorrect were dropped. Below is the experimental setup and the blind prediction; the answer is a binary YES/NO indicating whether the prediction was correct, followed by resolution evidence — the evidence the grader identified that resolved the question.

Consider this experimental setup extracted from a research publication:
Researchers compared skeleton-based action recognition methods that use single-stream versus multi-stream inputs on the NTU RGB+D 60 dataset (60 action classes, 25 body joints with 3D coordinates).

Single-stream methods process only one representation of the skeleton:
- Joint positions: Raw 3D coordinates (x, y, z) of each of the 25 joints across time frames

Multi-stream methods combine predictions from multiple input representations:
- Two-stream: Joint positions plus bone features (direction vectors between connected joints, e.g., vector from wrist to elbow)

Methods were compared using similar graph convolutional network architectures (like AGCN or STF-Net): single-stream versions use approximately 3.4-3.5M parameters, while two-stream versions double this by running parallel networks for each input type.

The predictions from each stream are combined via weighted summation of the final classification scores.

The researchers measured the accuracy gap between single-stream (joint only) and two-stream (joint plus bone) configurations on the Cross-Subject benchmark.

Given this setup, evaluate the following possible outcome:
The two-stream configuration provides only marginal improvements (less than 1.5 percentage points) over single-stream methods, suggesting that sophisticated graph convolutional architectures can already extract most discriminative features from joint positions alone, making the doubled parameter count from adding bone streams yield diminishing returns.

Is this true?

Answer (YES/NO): NO